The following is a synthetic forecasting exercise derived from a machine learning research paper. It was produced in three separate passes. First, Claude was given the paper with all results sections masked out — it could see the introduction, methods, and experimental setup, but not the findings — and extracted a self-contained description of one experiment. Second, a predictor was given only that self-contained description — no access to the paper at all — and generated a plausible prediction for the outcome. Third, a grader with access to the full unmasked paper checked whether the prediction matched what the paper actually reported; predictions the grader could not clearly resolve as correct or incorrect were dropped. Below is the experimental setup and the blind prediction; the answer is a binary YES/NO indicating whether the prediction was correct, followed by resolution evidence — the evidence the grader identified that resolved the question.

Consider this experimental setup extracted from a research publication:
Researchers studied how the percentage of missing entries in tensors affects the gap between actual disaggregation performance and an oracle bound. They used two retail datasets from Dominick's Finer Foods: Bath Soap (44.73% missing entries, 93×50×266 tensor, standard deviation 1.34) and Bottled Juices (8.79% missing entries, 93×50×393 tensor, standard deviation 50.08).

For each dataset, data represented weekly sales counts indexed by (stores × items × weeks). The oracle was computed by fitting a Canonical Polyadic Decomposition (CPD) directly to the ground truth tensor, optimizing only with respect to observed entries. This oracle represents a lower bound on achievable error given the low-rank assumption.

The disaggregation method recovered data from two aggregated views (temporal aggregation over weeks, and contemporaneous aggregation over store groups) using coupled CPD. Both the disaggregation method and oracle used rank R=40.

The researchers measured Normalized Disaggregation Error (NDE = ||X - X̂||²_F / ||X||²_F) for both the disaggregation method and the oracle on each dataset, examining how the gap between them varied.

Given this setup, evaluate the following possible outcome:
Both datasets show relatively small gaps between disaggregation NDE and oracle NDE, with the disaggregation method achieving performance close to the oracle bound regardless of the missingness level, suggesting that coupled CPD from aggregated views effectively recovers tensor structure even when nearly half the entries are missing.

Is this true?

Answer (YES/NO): NO